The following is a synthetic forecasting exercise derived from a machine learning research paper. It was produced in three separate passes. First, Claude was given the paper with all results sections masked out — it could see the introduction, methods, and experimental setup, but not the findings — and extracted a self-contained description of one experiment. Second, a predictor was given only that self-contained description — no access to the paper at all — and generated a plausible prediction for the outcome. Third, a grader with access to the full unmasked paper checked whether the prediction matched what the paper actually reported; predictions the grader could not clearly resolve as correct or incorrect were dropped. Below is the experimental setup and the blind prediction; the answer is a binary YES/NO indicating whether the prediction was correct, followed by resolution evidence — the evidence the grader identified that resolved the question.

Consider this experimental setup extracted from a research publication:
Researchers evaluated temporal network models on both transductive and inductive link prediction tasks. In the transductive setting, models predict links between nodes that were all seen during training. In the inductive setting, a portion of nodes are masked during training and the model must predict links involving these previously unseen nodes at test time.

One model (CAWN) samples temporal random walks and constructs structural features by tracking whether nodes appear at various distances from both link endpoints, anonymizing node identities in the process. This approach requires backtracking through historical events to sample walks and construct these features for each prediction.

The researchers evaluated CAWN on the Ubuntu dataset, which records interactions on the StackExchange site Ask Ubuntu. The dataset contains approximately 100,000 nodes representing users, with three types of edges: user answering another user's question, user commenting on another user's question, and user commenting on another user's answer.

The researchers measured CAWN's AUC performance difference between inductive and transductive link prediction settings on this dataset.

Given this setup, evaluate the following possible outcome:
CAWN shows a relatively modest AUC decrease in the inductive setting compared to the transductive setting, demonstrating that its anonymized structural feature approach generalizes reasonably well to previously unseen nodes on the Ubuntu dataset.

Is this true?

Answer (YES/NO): NO